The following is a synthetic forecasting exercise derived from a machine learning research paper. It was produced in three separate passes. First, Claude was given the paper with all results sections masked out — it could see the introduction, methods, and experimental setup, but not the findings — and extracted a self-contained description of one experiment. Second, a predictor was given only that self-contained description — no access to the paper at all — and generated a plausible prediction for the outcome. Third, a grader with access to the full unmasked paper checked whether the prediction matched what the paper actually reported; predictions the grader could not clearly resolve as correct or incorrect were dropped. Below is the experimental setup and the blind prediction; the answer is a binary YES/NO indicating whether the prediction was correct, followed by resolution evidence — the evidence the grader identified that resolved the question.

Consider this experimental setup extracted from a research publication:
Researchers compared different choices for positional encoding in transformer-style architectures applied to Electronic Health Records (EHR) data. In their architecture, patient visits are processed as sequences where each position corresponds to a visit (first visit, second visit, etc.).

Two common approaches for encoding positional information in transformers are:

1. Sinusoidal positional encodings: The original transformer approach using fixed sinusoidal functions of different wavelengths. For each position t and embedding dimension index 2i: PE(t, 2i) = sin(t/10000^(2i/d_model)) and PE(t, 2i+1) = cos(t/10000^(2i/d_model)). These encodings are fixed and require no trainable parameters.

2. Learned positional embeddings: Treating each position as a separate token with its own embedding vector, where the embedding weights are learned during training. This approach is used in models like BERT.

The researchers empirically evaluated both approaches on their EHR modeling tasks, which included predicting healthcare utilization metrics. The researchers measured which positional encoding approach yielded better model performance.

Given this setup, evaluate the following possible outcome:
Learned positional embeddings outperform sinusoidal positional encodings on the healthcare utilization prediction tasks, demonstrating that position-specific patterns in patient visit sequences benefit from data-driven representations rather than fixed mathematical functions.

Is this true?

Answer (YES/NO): NO